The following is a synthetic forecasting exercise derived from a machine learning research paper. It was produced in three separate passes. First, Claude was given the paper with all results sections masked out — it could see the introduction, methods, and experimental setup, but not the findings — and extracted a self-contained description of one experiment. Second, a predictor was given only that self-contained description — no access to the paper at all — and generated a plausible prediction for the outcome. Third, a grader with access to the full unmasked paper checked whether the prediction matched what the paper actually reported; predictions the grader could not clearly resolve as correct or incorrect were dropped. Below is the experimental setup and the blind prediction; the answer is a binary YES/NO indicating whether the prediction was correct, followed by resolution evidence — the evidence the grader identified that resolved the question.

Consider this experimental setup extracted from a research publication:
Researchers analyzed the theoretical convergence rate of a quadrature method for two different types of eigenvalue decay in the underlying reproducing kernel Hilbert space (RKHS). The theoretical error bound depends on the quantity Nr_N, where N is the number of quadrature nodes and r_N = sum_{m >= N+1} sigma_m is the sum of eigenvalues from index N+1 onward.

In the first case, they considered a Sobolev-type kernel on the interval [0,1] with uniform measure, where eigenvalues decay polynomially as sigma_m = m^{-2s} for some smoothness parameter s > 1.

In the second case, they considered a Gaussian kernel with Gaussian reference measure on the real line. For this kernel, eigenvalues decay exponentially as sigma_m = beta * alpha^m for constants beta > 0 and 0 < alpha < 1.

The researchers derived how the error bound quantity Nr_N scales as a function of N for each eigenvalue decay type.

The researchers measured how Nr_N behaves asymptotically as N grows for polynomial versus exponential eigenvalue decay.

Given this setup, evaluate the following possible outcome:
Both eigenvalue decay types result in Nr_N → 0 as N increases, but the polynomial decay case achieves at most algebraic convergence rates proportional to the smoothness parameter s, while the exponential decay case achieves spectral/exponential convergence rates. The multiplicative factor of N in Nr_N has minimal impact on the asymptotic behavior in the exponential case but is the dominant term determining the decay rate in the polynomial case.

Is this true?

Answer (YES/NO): NO